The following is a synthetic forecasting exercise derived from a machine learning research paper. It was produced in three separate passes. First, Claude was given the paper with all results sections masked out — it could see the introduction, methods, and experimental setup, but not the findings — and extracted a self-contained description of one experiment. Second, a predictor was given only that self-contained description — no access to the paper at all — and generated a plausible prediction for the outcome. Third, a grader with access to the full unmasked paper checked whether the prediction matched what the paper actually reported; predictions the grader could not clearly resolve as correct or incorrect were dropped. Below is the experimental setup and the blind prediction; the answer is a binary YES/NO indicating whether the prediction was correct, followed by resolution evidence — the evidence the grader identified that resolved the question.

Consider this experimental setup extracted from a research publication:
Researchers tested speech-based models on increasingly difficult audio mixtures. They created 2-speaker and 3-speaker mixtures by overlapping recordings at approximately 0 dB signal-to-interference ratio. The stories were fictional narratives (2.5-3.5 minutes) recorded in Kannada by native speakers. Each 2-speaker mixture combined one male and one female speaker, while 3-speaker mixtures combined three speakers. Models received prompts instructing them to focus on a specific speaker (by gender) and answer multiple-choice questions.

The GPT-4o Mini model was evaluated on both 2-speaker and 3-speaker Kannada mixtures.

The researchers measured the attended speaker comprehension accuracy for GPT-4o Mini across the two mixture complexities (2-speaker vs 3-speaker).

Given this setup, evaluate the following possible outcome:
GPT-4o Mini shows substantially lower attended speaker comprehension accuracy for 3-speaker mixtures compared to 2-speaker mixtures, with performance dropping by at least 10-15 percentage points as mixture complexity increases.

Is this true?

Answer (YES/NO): YES